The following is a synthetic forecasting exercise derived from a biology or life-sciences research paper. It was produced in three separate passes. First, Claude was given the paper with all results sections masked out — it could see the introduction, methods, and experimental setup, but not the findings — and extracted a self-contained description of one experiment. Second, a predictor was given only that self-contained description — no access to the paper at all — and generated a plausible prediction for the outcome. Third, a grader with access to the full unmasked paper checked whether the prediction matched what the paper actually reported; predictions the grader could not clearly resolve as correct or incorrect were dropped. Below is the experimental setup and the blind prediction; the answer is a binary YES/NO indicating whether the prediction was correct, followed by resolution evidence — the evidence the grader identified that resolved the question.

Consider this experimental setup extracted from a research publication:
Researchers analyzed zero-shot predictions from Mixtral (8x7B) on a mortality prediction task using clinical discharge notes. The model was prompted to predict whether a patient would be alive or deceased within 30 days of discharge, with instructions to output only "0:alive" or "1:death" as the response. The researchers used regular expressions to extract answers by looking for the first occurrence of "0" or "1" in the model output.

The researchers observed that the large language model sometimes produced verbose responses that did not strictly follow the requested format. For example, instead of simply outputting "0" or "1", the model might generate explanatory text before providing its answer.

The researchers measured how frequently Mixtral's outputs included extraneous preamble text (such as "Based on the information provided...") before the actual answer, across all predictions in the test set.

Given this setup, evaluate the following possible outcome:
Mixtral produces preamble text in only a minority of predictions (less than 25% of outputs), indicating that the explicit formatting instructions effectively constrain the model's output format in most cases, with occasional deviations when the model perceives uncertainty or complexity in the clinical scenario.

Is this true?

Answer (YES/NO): YES